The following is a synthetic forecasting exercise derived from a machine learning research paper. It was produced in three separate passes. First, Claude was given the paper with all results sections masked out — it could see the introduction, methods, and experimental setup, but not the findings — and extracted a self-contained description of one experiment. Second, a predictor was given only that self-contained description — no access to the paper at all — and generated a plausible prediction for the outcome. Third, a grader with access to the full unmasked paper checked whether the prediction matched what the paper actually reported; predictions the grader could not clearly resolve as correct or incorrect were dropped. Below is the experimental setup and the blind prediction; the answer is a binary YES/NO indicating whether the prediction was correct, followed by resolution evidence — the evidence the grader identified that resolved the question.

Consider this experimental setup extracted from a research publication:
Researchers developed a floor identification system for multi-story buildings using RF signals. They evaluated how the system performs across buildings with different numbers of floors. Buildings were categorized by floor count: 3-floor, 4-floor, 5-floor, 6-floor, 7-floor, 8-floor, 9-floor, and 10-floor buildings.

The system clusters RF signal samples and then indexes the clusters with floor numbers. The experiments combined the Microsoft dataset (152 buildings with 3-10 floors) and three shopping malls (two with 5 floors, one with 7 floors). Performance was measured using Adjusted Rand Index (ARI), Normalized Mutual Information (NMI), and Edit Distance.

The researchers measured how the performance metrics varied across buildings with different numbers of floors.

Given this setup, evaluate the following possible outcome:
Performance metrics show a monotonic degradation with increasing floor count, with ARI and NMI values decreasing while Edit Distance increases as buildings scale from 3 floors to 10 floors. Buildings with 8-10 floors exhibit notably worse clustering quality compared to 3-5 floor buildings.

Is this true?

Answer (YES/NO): NO